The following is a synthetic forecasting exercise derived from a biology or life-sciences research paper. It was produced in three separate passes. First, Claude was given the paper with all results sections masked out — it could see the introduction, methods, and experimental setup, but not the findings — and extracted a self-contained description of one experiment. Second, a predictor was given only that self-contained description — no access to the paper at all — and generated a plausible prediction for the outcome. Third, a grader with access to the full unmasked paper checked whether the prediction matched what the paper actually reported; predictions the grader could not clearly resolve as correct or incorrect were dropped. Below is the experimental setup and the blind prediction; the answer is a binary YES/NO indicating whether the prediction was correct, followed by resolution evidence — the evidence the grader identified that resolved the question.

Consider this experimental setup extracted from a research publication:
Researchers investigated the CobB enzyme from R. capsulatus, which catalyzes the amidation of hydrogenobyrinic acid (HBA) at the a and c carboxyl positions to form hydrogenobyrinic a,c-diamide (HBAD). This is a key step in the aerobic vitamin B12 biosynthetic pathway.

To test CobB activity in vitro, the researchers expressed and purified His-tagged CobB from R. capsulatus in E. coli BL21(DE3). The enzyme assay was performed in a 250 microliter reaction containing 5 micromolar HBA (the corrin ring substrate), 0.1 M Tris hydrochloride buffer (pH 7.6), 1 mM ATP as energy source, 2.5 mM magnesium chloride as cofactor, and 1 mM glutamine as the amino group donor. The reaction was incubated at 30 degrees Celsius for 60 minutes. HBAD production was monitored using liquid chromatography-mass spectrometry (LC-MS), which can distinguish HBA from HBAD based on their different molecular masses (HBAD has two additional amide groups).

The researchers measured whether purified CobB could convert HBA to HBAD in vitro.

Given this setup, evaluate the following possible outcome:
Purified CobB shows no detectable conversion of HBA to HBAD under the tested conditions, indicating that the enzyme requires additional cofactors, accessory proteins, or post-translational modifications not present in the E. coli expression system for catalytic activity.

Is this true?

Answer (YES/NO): NO